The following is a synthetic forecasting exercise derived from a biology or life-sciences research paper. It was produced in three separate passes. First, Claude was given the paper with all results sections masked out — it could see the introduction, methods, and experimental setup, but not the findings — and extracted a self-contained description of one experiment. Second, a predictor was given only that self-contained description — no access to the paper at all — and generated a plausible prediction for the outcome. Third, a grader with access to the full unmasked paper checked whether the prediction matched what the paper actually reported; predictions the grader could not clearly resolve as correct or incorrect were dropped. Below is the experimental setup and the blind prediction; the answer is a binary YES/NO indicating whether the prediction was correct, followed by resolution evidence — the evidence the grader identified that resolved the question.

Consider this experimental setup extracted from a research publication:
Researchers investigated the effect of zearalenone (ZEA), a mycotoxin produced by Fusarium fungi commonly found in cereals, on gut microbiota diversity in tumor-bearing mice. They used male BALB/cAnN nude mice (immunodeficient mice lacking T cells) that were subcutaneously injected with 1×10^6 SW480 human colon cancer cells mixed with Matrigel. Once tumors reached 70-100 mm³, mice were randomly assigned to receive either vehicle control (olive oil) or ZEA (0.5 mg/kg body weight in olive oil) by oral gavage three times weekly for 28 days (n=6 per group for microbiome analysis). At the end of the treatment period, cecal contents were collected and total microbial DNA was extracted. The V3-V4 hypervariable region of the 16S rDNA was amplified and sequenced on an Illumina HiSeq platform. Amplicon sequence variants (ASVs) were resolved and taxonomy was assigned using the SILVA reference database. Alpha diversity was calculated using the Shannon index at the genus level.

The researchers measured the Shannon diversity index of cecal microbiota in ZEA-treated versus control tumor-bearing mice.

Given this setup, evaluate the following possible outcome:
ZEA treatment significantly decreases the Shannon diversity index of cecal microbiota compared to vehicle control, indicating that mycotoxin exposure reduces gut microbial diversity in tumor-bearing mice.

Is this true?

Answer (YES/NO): YES